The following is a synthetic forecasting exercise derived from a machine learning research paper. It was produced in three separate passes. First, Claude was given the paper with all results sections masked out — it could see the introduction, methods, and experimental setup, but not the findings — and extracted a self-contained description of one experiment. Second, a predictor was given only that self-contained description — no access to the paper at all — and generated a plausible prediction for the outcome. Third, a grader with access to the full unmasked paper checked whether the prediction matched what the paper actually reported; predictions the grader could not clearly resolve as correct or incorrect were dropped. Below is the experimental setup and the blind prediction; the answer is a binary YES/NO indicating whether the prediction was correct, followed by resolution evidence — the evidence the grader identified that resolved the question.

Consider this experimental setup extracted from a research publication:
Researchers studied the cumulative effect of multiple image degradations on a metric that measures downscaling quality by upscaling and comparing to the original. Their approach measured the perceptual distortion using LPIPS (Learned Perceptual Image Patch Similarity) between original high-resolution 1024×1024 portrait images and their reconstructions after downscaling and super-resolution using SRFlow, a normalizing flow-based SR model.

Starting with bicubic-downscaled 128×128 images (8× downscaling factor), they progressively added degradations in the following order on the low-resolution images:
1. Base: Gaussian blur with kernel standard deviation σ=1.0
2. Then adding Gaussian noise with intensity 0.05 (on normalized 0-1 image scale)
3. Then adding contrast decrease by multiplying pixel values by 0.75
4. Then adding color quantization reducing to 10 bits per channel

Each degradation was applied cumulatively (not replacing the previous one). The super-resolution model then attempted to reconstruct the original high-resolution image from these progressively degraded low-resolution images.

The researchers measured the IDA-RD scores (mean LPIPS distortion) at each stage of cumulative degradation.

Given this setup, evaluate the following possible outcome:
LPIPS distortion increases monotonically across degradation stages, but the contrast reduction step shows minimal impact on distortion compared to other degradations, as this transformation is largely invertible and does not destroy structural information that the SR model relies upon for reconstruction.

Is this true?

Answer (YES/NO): YES